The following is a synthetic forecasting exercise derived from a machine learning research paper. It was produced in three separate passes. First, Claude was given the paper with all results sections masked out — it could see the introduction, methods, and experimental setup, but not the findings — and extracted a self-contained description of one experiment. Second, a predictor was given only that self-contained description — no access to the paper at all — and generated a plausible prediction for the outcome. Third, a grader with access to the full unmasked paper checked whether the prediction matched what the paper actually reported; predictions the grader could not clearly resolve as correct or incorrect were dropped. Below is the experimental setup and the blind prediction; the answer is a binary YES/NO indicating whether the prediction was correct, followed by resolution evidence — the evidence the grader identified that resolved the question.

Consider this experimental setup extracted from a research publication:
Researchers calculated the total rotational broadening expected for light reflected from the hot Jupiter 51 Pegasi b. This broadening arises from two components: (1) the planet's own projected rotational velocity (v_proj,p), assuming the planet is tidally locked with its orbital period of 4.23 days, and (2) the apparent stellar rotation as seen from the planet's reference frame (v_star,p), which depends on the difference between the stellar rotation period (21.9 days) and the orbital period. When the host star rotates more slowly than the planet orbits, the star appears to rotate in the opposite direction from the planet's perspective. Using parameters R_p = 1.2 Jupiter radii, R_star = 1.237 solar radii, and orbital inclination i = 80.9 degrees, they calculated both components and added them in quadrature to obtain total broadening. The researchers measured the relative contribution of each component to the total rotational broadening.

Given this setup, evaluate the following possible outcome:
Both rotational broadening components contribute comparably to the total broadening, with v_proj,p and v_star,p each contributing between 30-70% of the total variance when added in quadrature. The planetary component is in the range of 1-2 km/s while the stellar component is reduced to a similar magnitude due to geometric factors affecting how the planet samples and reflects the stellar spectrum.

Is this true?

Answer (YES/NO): NO